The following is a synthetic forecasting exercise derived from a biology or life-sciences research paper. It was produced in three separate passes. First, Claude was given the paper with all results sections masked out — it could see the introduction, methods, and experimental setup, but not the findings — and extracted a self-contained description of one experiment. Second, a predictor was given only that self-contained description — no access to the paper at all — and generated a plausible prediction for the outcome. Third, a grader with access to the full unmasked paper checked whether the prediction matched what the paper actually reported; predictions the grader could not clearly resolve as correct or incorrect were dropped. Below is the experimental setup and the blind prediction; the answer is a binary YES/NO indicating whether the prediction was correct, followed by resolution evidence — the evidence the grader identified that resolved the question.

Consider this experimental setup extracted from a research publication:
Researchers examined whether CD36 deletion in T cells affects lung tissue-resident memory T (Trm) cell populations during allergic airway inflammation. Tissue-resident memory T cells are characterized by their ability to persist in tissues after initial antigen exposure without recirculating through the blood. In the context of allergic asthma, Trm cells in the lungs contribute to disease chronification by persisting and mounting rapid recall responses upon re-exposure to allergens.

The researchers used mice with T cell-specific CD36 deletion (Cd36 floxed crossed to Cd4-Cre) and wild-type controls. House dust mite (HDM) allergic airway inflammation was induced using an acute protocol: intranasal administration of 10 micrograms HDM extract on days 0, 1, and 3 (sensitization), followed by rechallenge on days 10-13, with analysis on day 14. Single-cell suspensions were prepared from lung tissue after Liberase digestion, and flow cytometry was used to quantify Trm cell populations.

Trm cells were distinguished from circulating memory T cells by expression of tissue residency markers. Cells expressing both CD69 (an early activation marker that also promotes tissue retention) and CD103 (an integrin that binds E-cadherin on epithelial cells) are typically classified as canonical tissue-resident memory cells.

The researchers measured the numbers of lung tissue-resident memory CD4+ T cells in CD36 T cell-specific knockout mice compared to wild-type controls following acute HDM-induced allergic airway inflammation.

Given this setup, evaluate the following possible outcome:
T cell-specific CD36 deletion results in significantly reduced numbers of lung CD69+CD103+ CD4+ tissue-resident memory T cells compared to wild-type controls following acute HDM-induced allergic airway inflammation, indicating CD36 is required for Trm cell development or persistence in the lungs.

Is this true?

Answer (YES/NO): YES